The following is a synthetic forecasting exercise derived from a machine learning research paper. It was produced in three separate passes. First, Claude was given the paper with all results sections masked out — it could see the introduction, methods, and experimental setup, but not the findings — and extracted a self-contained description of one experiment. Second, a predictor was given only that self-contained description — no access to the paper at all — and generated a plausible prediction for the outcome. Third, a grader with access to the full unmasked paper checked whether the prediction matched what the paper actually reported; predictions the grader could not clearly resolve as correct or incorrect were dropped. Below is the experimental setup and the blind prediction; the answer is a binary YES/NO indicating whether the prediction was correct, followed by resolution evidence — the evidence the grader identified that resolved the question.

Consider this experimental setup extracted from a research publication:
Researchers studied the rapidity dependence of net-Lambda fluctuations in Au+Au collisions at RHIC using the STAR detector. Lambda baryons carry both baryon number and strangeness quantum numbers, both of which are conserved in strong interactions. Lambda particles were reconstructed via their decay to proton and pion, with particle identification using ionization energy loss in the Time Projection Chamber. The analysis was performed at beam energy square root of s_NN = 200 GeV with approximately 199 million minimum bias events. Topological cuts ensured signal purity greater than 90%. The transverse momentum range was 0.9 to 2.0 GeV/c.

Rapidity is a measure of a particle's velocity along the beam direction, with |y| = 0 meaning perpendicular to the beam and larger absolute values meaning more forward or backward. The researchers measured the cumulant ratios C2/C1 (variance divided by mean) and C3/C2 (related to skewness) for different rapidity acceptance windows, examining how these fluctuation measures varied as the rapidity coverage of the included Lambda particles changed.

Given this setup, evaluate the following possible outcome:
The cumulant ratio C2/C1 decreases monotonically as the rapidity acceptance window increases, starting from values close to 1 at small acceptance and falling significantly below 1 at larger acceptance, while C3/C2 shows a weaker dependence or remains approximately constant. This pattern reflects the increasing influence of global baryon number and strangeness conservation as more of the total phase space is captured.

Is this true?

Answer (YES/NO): NO